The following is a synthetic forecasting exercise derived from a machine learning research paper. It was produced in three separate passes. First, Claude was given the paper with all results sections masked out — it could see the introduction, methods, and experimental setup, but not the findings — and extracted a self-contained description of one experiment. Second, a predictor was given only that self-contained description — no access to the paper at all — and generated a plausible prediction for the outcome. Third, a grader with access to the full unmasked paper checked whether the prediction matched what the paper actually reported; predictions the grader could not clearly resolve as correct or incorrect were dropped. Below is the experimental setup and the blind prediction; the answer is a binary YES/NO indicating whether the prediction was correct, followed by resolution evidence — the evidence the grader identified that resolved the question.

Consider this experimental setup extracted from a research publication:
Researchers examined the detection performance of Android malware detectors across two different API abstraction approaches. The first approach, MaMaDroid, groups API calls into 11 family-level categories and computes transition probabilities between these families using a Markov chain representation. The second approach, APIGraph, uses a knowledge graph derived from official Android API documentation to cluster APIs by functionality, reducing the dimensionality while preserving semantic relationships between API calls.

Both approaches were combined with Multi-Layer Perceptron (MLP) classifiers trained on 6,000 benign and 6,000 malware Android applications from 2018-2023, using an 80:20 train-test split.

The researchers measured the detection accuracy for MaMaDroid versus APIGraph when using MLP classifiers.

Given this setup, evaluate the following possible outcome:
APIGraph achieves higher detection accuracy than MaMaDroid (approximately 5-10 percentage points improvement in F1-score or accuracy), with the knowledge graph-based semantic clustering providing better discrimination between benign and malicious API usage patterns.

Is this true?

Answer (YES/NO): NO